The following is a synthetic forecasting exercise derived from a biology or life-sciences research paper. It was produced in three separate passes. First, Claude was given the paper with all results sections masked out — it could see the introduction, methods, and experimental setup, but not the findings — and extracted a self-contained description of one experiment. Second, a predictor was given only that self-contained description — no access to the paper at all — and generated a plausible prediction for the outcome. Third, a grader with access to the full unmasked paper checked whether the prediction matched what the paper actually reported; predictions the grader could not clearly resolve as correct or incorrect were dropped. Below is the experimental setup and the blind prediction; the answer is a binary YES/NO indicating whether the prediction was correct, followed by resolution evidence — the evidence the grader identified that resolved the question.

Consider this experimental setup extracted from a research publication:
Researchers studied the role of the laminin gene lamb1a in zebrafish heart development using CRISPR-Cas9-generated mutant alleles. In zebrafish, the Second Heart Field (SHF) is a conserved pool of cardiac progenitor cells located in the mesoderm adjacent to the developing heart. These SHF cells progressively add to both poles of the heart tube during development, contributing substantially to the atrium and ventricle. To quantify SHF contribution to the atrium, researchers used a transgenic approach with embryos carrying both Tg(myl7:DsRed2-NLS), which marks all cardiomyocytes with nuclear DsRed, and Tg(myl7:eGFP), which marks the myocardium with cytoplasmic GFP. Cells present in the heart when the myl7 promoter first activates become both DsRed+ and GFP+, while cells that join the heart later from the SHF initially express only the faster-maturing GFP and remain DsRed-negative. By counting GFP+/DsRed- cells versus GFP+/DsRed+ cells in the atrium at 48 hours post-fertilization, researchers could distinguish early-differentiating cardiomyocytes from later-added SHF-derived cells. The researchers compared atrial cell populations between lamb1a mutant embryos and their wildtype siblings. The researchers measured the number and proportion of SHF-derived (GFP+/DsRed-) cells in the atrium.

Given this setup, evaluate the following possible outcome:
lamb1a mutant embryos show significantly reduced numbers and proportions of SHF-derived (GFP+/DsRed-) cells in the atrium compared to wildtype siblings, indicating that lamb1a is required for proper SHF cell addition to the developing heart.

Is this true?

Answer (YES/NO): NO